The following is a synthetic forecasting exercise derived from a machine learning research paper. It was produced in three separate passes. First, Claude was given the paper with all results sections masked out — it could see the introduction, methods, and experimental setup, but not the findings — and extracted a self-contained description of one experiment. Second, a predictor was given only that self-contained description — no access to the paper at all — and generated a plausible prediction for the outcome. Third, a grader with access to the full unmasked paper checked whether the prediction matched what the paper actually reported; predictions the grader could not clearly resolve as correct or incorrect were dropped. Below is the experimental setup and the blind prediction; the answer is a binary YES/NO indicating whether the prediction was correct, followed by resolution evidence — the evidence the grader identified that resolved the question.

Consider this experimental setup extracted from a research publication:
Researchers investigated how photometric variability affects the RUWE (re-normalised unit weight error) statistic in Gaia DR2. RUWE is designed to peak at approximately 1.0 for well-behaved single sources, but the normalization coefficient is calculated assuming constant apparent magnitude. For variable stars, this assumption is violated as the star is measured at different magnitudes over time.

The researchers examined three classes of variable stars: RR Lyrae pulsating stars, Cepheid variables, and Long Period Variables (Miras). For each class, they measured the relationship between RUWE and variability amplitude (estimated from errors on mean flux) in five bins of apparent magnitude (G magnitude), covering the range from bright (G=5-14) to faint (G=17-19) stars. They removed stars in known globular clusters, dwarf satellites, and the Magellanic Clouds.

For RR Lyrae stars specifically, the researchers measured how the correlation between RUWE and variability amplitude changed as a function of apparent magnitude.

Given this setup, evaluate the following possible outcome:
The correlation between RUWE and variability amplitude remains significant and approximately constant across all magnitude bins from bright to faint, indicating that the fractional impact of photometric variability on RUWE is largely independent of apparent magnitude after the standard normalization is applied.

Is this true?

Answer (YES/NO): NO